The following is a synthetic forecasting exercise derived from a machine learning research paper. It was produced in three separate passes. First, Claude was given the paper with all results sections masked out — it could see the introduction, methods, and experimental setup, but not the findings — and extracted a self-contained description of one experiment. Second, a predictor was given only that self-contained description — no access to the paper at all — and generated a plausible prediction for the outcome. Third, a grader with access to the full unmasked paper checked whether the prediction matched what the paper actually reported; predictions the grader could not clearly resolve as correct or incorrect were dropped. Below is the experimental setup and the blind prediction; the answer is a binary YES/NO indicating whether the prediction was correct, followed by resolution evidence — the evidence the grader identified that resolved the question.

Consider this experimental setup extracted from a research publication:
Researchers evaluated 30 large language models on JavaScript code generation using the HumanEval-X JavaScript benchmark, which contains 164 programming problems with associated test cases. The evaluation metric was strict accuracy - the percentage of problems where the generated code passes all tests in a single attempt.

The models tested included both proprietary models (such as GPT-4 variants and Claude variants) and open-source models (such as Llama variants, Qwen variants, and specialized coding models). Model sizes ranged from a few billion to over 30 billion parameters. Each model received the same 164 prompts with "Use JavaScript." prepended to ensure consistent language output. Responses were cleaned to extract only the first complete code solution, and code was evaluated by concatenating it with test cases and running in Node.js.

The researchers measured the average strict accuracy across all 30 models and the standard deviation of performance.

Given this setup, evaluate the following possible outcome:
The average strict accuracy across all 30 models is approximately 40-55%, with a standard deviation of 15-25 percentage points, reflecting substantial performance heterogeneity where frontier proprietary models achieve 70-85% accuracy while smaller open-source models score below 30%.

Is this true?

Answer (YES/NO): NO